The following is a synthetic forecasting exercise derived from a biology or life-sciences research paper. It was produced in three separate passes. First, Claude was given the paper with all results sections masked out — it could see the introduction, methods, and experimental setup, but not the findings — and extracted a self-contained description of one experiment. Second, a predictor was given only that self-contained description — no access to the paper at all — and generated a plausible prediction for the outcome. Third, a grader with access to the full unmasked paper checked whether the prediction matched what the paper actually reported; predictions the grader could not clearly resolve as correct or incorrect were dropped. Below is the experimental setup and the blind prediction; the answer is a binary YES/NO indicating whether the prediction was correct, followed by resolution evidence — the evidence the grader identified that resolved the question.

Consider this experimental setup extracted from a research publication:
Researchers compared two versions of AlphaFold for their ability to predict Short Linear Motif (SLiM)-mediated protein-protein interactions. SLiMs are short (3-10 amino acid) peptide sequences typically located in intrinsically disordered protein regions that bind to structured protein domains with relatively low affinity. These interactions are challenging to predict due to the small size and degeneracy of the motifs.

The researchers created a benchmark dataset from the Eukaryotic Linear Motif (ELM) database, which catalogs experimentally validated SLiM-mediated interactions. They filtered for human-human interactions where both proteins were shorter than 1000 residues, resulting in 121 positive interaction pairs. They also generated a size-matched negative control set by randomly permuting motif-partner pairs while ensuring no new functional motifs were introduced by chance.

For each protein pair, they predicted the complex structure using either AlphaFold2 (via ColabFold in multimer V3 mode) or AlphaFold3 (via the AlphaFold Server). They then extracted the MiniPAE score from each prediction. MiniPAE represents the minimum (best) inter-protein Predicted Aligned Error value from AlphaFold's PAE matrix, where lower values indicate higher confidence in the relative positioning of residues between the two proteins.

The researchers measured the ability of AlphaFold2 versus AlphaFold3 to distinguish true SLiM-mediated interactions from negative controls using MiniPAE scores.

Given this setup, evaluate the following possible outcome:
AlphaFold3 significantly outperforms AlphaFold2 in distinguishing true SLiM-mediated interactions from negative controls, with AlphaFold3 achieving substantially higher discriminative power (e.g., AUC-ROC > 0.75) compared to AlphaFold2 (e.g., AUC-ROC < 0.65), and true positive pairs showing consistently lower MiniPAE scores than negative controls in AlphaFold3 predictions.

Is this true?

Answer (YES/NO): NO